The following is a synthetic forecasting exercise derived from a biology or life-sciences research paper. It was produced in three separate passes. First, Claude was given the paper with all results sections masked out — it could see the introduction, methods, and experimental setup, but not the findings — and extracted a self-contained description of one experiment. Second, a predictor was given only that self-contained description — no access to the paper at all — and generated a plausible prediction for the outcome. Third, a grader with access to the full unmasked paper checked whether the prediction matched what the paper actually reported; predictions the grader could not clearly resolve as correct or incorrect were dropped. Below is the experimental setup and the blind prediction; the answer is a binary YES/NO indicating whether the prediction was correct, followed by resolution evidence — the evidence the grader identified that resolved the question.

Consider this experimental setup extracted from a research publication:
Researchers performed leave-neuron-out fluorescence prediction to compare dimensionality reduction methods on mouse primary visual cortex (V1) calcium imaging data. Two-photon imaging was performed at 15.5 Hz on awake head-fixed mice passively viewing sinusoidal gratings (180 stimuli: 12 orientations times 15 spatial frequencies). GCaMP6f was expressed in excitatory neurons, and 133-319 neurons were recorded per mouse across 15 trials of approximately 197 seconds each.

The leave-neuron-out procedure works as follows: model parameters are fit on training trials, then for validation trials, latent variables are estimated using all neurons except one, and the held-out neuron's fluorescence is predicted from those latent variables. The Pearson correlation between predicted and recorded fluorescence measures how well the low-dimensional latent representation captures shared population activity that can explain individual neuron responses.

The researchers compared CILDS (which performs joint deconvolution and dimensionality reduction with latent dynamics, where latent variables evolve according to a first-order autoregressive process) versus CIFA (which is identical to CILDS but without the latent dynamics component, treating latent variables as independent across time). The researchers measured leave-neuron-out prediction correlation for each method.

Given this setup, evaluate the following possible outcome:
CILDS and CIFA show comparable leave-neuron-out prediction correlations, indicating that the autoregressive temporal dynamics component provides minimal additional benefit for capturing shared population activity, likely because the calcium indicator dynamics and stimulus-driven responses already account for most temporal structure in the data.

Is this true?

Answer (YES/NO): NO